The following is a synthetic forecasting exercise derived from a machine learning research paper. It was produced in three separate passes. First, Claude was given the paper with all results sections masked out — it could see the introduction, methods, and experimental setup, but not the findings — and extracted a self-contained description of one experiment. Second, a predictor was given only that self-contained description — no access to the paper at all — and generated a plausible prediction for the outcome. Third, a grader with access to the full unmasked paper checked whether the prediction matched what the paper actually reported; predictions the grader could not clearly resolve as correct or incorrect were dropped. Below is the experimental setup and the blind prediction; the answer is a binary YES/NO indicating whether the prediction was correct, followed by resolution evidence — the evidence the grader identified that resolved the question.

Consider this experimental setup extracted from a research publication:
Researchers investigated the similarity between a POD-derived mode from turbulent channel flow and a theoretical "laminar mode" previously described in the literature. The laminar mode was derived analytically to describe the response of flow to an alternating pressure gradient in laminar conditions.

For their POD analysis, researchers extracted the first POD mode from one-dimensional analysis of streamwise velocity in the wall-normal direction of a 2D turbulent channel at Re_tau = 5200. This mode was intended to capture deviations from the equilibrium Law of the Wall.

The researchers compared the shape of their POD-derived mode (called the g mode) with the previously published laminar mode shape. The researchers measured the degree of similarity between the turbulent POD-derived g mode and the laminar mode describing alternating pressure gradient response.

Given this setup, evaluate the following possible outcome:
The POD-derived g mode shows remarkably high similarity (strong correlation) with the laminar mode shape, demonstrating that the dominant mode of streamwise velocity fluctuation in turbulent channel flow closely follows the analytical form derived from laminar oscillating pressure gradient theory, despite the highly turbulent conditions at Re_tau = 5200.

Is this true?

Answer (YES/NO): YES